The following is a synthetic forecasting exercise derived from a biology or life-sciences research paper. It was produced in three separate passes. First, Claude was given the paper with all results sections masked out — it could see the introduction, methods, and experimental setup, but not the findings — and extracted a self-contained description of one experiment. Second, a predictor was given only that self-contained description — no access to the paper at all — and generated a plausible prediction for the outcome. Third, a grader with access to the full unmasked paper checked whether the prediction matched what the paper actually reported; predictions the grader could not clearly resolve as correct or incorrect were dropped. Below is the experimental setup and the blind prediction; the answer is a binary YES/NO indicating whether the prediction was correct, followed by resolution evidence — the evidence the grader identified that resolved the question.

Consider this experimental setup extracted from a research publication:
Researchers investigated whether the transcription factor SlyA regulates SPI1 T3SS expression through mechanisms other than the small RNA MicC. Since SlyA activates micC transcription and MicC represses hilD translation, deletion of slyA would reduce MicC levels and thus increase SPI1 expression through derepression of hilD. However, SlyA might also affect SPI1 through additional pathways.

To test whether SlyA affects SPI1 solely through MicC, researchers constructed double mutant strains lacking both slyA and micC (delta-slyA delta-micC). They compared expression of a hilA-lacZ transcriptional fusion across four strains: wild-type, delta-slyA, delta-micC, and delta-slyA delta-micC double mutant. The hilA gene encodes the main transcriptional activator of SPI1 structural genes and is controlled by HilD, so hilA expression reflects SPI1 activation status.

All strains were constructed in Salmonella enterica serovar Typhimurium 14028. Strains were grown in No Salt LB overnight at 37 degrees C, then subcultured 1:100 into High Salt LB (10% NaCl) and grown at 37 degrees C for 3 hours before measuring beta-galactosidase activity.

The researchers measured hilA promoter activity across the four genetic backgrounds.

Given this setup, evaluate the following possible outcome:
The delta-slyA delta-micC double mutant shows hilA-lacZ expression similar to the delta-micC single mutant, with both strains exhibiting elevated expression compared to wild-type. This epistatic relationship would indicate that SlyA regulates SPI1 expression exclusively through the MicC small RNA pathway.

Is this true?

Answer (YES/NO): YES